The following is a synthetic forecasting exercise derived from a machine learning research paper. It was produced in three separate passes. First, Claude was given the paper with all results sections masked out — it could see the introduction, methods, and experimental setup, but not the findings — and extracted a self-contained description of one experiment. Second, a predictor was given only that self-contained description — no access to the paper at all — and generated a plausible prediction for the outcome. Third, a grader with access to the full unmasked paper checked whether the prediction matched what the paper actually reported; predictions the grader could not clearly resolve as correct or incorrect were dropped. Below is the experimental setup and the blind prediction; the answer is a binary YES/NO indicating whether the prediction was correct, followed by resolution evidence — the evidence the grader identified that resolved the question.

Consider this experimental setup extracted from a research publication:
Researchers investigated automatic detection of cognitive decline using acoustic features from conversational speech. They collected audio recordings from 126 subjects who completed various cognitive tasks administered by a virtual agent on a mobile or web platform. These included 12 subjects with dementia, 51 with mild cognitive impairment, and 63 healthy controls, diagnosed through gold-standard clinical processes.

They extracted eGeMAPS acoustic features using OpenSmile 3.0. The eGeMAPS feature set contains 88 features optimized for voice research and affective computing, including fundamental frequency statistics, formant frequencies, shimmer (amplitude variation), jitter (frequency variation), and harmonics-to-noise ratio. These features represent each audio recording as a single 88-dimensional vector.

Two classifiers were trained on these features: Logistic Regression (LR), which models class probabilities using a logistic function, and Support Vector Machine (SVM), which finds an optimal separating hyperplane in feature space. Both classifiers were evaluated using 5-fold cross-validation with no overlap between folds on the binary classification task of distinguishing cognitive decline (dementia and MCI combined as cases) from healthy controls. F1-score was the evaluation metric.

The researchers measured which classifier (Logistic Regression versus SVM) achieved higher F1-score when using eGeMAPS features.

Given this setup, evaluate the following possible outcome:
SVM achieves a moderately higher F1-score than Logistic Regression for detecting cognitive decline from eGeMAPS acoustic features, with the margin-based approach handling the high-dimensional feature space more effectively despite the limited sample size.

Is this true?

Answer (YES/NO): NO